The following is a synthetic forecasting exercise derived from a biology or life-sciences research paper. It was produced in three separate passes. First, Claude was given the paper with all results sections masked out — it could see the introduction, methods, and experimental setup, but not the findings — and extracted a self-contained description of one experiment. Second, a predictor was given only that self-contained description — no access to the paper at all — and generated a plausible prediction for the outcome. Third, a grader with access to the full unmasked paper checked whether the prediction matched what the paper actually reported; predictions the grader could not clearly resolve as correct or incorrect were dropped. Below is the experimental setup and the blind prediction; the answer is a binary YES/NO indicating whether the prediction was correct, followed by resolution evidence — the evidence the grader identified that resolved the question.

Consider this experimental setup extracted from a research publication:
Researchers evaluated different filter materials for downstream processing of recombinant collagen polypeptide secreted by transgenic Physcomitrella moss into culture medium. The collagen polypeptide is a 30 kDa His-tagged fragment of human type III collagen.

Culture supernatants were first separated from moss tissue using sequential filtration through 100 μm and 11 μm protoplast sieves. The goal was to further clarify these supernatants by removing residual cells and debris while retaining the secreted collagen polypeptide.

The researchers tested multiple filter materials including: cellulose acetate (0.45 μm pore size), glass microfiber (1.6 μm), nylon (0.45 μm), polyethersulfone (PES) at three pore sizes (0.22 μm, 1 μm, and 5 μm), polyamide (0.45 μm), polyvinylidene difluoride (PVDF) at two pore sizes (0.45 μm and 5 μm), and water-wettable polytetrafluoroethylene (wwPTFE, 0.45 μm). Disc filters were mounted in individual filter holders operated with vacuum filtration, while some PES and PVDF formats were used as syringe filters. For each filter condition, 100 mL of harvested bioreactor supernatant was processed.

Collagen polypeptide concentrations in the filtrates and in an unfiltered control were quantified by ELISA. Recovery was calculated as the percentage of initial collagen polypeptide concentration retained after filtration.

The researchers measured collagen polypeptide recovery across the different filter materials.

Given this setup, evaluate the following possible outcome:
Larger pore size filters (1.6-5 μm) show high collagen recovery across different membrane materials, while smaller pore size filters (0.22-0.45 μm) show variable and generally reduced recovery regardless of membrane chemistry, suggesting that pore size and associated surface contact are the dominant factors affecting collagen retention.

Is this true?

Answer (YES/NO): NO